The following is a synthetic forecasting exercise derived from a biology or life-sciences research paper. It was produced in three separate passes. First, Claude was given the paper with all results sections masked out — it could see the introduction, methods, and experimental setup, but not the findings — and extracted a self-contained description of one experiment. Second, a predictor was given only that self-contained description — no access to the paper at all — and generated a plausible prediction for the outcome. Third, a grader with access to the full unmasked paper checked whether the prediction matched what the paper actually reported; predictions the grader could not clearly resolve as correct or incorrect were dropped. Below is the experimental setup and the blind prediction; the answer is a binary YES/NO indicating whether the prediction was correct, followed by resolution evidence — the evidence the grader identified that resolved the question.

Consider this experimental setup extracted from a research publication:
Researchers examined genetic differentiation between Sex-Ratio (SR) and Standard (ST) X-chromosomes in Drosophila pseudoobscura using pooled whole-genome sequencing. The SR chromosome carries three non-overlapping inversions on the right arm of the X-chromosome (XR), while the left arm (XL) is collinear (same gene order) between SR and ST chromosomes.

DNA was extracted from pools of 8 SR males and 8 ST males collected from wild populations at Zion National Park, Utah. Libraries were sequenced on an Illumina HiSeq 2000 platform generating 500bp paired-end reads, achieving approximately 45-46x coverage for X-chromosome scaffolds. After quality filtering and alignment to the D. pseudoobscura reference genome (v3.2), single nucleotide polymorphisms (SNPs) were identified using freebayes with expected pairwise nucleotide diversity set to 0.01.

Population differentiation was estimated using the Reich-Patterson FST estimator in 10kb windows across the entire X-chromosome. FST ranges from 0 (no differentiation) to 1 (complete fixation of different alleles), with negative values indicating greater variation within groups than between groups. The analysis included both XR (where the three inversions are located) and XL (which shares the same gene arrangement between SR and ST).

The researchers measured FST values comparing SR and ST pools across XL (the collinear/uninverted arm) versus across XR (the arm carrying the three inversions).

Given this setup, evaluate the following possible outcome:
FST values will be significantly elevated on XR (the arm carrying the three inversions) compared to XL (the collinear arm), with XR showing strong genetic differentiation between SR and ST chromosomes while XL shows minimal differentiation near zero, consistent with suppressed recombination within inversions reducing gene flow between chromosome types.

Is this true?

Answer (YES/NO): YES